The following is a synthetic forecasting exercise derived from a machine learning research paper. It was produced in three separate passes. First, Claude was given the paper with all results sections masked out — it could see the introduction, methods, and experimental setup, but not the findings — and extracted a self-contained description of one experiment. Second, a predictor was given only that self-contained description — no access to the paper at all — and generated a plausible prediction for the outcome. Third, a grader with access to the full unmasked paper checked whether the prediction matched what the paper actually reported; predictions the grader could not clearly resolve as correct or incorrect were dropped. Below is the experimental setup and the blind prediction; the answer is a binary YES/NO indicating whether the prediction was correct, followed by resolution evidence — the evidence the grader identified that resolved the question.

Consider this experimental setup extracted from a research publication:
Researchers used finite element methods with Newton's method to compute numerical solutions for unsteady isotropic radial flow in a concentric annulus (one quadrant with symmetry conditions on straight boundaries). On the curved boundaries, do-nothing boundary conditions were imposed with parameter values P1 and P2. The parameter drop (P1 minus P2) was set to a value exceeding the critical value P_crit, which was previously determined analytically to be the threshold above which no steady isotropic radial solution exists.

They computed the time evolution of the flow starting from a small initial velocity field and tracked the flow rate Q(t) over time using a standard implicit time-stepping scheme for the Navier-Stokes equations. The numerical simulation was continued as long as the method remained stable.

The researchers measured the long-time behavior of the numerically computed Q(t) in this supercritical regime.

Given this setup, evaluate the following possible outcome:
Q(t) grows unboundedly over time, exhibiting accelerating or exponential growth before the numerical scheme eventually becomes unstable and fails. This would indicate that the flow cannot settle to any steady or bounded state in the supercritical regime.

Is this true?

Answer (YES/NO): YES